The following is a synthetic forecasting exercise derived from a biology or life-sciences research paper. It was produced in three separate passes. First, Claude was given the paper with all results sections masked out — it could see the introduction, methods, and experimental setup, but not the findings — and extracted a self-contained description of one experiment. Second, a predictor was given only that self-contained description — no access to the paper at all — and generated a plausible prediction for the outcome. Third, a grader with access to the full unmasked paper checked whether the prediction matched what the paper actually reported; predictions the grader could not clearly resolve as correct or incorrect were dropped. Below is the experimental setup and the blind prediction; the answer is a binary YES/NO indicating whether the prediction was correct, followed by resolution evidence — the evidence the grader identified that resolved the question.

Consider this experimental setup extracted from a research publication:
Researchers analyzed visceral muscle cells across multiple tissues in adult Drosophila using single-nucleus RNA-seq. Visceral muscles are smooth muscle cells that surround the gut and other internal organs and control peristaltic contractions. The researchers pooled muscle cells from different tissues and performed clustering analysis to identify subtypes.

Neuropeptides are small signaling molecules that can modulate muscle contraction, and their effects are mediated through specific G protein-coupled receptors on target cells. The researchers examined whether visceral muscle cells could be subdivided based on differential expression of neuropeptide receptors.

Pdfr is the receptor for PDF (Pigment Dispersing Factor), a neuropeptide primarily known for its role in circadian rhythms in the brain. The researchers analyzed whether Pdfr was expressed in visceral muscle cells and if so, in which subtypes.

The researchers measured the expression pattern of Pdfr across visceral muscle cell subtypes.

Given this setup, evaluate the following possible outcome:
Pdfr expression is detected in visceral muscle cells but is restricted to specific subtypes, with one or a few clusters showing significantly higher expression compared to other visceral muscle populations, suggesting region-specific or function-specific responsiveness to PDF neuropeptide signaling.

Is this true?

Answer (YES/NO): NO